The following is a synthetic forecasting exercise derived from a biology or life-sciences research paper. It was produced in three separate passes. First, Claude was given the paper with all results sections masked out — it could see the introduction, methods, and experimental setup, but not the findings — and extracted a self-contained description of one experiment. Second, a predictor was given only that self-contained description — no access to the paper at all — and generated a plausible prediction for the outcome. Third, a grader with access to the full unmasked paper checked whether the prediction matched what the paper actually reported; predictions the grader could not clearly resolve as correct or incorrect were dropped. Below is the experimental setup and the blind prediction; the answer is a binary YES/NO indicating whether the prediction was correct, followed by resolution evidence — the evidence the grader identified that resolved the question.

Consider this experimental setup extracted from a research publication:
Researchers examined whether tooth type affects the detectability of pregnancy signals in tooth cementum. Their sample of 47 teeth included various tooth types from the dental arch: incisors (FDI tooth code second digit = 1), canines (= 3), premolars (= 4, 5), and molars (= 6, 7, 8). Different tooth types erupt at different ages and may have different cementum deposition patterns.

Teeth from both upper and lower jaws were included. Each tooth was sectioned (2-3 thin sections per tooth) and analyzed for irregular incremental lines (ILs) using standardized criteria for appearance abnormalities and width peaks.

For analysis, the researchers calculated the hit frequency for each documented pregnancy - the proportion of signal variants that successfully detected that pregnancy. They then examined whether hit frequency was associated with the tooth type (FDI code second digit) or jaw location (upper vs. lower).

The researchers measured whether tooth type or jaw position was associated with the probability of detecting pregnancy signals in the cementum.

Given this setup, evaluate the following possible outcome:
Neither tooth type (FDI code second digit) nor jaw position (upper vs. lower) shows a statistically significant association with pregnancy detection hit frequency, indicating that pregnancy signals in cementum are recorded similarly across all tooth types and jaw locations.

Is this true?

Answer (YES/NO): YES